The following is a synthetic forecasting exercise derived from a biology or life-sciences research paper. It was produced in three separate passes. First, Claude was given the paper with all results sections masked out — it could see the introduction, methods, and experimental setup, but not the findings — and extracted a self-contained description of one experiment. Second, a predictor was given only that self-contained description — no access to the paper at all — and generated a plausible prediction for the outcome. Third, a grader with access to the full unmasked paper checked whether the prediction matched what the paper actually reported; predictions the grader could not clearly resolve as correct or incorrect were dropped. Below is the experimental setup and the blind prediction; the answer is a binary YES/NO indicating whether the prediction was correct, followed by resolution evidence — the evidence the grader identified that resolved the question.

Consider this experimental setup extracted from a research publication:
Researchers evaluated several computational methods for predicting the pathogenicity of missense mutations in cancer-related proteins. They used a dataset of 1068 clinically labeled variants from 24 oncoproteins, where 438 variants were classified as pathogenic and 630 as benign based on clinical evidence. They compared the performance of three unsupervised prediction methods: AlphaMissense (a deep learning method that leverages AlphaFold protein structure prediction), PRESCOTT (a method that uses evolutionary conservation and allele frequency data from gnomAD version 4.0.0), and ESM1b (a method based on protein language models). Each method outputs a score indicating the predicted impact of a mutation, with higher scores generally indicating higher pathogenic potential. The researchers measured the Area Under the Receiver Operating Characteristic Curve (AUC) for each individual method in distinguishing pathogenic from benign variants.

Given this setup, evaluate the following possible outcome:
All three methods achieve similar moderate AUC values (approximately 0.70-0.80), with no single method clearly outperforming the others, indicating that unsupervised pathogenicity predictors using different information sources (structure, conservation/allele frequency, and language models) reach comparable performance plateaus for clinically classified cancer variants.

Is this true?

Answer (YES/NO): NO